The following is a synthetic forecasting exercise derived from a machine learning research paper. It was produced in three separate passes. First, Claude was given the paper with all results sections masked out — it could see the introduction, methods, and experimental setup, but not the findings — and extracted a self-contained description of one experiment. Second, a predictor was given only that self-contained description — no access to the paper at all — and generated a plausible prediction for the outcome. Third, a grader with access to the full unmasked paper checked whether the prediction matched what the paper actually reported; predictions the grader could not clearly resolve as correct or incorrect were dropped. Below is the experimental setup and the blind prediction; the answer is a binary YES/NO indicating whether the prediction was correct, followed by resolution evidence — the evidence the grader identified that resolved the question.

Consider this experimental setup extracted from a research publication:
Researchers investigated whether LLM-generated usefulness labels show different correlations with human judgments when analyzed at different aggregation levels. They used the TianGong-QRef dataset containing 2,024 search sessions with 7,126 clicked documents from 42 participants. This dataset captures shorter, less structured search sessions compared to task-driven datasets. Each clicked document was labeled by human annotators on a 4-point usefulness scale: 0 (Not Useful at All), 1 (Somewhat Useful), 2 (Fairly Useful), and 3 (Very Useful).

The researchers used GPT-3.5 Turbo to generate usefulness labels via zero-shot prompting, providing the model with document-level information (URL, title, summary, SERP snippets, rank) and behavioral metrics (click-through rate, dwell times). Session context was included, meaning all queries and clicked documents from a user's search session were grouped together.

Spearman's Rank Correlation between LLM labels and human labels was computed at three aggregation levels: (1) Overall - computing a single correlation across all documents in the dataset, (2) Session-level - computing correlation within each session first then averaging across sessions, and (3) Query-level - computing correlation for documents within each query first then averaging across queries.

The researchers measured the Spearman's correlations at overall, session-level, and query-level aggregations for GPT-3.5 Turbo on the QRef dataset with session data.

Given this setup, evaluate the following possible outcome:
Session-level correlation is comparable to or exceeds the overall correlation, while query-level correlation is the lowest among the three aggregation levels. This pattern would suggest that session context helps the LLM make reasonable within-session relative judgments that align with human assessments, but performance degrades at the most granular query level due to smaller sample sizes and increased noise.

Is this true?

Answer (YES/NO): NO